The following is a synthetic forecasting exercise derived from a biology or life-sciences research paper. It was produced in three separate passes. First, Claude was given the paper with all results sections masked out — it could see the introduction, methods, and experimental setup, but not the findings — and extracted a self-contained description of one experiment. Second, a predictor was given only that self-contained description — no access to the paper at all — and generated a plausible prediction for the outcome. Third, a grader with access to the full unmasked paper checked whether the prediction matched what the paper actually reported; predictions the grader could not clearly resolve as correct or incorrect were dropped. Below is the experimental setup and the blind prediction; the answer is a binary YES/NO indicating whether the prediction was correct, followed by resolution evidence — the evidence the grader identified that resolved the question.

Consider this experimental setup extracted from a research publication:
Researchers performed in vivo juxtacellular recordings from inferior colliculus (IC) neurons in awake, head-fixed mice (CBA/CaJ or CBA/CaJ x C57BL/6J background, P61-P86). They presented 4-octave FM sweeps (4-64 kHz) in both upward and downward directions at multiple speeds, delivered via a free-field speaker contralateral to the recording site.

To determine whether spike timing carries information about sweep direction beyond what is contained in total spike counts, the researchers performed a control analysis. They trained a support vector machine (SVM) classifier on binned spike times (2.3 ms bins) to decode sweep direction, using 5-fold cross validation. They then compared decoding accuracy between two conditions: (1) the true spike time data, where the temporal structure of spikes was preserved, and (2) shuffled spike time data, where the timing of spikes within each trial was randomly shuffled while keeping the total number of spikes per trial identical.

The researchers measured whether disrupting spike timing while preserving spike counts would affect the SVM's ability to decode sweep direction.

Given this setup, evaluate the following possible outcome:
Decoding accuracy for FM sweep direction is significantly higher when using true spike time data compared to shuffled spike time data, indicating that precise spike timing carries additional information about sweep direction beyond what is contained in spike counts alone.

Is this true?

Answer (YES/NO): YES